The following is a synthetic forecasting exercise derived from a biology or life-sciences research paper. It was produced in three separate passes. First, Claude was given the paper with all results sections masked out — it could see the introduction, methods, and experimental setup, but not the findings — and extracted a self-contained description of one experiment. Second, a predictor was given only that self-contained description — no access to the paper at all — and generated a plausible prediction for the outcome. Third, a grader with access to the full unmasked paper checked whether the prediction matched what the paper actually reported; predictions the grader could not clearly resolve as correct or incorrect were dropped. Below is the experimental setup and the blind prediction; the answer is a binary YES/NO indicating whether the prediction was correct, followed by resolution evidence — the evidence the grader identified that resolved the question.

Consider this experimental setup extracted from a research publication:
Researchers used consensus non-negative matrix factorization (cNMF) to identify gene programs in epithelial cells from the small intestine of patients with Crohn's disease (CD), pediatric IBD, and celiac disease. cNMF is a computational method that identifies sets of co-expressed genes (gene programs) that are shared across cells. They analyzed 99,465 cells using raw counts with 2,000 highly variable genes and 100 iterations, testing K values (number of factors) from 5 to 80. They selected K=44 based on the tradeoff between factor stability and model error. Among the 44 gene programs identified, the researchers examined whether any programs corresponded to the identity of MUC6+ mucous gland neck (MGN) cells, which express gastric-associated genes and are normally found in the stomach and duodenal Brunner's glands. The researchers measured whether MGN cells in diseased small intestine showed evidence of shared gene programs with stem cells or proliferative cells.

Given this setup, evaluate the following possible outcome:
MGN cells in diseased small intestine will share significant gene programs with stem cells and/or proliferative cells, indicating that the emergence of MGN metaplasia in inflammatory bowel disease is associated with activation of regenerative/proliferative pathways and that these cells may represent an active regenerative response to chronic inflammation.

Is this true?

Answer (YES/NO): YES